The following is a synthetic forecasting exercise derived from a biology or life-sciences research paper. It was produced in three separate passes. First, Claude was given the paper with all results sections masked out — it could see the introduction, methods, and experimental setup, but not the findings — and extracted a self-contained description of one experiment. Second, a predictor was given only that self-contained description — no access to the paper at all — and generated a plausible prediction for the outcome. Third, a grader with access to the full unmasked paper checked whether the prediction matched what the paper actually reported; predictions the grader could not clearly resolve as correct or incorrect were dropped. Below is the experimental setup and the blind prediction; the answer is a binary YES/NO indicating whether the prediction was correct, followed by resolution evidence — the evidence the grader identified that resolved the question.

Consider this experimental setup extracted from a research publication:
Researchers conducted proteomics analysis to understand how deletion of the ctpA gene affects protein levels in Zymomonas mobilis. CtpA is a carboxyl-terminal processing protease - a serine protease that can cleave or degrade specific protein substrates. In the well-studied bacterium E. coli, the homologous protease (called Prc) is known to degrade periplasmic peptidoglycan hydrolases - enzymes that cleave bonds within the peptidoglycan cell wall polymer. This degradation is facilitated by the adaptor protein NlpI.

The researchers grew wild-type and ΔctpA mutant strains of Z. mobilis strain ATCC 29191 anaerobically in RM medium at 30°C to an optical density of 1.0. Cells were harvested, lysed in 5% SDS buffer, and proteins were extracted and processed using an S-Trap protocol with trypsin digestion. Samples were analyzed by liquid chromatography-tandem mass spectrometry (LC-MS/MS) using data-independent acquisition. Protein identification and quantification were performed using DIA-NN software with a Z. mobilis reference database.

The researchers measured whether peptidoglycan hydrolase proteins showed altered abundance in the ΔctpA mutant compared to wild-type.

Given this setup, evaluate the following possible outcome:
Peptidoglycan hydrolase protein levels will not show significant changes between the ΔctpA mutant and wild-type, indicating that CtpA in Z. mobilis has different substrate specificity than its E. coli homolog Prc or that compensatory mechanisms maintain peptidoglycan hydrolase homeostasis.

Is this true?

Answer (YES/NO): NO